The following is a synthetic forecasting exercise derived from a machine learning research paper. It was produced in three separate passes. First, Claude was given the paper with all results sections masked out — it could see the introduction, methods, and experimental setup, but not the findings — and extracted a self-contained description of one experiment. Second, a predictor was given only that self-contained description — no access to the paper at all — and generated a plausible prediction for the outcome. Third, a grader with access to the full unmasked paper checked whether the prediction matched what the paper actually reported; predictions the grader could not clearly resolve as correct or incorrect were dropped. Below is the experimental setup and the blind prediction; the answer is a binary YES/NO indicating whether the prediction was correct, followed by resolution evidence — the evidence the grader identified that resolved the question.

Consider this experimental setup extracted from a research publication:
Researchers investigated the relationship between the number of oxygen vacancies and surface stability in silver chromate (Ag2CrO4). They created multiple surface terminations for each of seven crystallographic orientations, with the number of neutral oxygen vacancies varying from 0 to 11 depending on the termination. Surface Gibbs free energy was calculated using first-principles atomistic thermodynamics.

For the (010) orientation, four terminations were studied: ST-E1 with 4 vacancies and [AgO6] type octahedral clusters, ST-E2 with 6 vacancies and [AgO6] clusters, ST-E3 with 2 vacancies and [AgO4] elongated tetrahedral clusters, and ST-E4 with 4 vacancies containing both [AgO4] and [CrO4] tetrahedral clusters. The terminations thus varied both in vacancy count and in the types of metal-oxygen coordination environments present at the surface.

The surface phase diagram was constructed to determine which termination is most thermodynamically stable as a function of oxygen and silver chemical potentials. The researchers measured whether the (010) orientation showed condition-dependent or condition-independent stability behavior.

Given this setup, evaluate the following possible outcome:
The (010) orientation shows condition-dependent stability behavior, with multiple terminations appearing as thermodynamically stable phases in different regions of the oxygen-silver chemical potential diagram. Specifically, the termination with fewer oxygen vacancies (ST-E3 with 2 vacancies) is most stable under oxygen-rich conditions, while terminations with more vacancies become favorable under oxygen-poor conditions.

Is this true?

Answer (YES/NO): NO